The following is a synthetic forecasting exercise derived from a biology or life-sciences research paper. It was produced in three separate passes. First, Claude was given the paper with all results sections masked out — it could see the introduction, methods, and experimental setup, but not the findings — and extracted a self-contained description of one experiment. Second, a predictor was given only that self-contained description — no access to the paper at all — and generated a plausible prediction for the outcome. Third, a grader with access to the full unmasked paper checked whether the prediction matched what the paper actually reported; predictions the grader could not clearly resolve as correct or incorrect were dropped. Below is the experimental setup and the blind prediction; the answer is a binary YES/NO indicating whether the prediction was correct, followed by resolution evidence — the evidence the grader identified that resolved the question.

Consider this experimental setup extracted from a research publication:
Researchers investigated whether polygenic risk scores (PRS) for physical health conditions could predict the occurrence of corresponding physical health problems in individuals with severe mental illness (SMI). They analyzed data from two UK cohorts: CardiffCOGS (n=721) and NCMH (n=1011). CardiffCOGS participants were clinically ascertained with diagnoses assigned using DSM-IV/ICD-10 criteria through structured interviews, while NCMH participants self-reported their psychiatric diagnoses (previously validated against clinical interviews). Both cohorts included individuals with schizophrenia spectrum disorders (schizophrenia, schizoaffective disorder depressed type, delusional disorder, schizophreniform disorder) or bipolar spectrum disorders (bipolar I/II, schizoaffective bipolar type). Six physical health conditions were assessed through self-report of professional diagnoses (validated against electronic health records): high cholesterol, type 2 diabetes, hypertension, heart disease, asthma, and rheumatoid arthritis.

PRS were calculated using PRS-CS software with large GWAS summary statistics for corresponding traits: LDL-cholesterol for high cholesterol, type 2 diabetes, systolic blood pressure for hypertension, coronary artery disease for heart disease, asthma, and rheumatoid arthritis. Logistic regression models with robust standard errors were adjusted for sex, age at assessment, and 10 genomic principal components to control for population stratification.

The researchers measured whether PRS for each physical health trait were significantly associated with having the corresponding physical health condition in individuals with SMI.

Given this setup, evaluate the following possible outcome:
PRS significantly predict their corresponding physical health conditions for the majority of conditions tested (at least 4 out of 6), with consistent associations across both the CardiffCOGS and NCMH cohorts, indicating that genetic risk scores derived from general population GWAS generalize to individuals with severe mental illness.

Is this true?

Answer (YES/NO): YES